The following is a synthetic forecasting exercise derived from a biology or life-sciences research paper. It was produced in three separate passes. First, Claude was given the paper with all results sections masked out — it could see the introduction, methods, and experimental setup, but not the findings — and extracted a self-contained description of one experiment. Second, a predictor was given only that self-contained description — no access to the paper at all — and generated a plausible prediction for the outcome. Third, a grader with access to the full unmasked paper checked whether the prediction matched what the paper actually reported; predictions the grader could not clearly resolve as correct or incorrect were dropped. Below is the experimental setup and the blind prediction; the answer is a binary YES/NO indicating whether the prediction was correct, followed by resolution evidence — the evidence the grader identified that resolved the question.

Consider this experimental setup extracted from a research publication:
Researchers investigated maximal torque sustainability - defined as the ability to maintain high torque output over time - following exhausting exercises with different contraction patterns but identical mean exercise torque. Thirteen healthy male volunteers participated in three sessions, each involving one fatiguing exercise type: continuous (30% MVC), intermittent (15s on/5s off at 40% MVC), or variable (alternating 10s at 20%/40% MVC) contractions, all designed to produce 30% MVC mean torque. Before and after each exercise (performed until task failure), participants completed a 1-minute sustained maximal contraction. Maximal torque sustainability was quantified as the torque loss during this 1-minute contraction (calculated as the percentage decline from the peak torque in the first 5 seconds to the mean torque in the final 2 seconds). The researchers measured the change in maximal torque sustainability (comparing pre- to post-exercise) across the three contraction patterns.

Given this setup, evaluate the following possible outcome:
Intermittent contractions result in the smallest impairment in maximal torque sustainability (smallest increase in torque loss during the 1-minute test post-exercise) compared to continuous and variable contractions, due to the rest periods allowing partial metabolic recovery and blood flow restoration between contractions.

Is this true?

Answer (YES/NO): NO